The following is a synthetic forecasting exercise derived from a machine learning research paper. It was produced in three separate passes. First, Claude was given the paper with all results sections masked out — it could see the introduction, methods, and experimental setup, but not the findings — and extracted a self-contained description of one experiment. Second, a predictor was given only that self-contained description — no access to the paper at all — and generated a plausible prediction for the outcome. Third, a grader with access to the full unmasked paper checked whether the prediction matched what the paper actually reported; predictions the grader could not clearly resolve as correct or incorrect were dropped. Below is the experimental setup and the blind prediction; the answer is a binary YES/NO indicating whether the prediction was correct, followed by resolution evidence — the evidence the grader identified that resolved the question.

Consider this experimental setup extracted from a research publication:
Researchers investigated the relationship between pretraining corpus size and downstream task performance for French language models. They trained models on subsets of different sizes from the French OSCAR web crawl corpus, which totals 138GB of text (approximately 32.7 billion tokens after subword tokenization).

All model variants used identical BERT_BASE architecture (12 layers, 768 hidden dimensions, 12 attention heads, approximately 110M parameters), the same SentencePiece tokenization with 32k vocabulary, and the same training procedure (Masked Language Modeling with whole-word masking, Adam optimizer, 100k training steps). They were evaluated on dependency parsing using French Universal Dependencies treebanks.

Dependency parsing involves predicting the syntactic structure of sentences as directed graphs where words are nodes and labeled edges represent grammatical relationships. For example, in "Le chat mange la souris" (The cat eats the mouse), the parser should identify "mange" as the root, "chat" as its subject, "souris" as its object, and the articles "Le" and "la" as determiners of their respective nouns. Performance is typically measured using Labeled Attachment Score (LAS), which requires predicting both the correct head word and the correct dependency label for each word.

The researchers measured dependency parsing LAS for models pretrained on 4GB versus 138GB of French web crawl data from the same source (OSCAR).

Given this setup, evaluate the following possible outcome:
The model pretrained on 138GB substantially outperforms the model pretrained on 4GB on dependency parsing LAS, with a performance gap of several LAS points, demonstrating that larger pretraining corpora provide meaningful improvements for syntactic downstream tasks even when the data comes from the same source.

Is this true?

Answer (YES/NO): NO